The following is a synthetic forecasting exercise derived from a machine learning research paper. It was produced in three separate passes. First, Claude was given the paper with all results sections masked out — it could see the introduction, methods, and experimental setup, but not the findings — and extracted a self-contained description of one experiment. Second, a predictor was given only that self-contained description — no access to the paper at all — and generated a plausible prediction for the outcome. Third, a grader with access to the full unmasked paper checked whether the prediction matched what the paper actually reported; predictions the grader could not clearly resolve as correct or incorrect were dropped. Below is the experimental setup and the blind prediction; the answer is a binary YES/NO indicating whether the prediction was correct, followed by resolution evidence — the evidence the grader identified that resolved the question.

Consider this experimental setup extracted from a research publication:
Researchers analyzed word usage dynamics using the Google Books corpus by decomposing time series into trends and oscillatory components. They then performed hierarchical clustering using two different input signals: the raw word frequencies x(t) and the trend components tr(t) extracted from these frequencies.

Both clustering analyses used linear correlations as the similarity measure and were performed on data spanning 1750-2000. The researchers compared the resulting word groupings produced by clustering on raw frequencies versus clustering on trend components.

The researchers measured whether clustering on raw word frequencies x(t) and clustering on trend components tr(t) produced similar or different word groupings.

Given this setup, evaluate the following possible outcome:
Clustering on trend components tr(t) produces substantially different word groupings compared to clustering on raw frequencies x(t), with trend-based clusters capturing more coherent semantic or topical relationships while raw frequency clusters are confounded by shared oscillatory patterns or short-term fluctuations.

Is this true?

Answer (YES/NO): NO